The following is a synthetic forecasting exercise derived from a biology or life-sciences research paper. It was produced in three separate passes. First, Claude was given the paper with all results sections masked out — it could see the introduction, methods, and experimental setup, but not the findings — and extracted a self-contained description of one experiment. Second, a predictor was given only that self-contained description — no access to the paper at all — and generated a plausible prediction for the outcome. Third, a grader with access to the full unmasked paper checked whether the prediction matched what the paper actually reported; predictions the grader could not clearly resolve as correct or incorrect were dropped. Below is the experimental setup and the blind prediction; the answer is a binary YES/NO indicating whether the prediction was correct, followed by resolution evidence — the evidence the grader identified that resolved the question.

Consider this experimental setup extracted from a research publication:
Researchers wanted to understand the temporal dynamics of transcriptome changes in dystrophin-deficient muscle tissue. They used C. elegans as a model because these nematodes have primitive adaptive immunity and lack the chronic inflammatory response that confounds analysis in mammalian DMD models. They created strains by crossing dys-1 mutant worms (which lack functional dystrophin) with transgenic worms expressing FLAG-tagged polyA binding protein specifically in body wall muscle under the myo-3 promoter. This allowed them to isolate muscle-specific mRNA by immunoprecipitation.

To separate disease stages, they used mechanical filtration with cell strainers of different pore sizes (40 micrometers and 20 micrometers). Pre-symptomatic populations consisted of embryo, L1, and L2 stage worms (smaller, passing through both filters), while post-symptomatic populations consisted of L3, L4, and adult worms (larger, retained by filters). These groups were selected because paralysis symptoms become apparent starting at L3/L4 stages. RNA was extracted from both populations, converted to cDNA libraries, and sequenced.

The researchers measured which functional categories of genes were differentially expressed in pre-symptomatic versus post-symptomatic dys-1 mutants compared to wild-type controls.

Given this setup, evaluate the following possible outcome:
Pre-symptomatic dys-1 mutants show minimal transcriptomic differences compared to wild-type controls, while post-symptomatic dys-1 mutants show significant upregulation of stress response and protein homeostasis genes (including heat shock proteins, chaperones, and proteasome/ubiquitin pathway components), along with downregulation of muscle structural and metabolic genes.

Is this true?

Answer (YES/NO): NO